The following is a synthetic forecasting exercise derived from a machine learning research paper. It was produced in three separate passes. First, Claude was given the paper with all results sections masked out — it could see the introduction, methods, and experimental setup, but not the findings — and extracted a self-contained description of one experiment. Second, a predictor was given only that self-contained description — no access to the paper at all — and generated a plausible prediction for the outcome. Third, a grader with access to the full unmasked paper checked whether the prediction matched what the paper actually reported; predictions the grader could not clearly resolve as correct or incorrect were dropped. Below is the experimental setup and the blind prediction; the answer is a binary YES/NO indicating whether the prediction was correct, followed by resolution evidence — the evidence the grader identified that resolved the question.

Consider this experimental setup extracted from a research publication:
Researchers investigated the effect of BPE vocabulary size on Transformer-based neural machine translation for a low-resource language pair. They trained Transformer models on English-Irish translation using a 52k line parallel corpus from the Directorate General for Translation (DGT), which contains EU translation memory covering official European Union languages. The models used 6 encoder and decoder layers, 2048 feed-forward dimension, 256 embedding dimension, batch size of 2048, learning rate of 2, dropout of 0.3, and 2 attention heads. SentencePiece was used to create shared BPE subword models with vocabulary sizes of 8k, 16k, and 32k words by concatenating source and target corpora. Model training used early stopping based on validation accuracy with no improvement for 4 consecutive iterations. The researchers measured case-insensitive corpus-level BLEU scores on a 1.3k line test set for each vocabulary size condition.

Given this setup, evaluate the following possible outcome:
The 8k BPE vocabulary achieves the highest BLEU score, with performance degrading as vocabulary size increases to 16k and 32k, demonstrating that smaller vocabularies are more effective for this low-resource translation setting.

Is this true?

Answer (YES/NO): NO